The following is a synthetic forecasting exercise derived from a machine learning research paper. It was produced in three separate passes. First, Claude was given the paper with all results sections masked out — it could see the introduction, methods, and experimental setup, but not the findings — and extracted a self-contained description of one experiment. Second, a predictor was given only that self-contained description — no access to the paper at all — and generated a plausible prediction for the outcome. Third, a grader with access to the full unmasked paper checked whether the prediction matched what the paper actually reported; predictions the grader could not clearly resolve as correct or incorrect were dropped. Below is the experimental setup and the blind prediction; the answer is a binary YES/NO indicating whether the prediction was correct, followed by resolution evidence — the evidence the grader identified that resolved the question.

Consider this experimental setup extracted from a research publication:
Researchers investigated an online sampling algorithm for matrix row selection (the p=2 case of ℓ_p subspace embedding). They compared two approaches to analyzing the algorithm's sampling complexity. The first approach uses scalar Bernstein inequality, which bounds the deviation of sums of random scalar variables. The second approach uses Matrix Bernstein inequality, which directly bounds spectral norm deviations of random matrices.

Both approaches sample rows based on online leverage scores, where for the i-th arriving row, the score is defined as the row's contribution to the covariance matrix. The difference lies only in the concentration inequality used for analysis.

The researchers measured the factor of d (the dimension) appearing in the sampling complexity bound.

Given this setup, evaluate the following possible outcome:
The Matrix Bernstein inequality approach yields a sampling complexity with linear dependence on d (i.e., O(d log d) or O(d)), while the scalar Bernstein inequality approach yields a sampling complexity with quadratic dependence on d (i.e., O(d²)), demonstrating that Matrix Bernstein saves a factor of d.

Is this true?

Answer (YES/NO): YES